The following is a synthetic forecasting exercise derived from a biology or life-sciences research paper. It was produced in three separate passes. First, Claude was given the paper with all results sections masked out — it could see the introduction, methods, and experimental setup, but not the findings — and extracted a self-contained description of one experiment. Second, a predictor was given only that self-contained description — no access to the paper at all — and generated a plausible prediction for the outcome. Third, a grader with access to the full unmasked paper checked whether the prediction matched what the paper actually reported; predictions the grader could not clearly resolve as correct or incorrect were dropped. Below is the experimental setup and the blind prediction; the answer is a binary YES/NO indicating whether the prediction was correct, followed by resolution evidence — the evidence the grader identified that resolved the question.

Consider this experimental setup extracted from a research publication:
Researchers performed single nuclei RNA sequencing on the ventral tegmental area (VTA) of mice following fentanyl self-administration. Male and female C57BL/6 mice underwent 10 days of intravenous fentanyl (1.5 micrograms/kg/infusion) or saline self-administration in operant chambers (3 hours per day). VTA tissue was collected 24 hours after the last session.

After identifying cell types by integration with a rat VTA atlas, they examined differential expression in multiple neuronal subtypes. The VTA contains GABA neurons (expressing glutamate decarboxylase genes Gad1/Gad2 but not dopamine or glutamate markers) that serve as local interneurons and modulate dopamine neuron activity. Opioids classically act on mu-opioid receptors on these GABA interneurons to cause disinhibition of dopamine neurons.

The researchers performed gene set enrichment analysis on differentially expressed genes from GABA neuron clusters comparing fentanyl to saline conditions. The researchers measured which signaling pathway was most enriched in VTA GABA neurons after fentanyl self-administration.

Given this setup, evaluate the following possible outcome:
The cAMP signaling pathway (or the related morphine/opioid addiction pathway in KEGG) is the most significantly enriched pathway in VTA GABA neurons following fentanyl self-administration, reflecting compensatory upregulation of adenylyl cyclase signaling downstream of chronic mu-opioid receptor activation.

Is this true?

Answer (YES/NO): NO